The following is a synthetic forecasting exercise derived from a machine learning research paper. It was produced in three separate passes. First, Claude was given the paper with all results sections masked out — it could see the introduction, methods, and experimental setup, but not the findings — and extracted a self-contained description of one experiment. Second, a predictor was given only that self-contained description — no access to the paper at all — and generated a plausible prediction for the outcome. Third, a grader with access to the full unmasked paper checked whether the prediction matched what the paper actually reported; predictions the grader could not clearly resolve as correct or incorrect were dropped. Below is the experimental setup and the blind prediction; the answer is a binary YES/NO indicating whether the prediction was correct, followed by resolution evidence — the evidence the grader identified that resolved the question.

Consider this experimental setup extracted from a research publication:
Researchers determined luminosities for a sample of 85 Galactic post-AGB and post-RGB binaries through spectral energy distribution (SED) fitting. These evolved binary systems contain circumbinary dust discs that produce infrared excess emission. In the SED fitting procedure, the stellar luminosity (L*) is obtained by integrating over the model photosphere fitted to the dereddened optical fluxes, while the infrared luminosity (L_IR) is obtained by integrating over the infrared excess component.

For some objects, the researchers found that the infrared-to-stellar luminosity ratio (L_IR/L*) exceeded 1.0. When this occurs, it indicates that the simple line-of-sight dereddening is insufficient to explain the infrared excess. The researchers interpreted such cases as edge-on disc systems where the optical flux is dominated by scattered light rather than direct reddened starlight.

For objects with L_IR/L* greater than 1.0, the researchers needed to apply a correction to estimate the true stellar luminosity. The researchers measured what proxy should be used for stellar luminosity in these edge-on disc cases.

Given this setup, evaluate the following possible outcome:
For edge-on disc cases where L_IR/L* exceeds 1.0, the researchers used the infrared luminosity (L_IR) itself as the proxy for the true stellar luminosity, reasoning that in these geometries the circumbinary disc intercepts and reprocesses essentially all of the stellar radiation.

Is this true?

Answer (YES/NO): YES